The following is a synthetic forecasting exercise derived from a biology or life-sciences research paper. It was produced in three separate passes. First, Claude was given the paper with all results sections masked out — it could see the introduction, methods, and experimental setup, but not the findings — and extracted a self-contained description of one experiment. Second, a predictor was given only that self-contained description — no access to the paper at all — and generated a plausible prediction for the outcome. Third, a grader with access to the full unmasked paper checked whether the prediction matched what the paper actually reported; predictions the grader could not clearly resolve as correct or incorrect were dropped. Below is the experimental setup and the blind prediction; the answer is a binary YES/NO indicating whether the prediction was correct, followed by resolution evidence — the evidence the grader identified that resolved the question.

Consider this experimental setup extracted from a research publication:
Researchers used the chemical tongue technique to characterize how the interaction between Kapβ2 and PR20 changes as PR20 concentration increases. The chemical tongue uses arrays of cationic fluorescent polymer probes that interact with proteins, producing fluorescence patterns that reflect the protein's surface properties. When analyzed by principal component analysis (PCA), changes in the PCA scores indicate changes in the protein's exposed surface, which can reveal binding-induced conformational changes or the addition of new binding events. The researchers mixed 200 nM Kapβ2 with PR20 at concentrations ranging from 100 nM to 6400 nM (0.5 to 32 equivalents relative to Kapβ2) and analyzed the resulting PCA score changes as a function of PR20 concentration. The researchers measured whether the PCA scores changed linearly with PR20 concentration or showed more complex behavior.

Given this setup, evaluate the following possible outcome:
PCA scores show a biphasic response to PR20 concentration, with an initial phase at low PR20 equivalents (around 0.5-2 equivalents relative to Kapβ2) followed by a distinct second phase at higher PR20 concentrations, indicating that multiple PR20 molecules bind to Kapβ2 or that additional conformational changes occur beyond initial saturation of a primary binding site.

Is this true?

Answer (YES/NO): YES